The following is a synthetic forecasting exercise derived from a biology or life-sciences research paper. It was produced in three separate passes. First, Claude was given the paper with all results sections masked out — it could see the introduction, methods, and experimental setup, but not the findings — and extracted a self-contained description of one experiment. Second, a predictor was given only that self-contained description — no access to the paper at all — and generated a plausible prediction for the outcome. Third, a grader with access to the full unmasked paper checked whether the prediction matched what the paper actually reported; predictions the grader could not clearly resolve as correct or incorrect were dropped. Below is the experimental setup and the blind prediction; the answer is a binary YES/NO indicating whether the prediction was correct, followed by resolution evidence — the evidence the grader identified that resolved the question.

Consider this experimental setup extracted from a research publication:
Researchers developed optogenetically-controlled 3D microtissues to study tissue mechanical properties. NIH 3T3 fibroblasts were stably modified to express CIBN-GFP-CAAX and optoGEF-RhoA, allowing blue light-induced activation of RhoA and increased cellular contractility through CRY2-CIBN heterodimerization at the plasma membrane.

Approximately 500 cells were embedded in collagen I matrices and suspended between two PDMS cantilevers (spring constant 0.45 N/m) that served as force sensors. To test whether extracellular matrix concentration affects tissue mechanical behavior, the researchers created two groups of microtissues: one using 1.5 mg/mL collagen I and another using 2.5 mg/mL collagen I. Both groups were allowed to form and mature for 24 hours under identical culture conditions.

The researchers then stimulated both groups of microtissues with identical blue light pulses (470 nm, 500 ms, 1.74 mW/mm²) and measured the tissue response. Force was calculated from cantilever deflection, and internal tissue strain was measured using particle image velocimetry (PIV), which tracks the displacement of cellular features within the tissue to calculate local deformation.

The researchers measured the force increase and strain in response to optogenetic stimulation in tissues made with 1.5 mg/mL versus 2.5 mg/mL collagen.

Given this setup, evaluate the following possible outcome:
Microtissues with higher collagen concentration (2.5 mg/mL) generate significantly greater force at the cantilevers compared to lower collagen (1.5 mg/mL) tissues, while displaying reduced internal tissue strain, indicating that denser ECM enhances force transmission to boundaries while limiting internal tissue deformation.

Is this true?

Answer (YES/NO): NO